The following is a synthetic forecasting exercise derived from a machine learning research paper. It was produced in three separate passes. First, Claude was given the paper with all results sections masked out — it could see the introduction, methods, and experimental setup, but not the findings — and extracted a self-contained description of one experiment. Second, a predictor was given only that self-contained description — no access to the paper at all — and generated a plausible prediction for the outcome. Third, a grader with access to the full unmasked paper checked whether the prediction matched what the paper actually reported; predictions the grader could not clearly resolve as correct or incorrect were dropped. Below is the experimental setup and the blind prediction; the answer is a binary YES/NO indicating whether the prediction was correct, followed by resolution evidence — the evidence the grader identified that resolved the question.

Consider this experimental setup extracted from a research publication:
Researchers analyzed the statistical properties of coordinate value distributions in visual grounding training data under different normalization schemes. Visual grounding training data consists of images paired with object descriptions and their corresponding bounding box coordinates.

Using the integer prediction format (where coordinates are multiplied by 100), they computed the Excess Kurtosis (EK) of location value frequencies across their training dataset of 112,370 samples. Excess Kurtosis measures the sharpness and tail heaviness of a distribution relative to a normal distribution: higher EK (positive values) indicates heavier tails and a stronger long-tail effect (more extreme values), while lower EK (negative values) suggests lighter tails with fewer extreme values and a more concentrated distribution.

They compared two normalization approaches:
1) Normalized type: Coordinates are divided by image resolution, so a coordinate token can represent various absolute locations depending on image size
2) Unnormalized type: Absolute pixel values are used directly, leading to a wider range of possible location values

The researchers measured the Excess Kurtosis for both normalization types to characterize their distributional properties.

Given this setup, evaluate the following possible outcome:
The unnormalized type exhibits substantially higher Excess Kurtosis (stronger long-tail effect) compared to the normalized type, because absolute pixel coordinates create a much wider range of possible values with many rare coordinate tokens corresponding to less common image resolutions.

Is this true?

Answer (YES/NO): YES